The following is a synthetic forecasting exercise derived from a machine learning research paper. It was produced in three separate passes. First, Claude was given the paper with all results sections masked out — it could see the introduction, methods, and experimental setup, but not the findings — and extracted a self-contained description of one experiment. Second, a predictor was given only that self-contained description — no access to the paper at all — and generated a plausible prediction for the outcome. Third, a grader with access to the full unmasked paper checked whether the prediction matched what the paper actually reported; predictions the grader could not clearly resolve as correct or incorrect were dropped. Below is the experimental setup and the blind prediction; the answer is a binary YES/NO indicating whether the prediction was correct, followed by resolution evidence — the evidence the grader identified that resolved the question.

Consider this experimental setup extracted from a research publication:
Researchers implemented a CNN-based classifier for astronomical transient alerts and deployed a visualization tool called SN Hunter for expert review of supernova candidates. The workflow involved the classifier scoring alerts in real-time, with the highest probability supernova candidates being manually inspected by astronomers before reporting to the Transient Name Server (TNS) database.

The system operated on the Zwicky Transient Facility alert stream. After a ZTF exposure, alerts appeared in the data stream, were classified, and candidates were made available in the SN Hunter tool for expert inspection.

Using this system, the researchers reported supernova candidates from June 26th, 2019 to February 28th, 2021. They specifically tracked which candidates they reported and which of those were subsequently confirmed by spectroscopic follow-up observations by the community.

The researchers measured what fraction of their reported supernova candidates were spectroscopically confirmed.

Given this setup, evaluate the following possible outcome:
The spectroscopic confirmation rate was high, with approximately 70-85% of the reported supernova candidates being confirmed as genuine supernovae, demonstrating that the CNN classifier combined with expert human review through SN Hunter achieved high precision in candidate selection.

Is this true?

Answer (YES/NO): NO